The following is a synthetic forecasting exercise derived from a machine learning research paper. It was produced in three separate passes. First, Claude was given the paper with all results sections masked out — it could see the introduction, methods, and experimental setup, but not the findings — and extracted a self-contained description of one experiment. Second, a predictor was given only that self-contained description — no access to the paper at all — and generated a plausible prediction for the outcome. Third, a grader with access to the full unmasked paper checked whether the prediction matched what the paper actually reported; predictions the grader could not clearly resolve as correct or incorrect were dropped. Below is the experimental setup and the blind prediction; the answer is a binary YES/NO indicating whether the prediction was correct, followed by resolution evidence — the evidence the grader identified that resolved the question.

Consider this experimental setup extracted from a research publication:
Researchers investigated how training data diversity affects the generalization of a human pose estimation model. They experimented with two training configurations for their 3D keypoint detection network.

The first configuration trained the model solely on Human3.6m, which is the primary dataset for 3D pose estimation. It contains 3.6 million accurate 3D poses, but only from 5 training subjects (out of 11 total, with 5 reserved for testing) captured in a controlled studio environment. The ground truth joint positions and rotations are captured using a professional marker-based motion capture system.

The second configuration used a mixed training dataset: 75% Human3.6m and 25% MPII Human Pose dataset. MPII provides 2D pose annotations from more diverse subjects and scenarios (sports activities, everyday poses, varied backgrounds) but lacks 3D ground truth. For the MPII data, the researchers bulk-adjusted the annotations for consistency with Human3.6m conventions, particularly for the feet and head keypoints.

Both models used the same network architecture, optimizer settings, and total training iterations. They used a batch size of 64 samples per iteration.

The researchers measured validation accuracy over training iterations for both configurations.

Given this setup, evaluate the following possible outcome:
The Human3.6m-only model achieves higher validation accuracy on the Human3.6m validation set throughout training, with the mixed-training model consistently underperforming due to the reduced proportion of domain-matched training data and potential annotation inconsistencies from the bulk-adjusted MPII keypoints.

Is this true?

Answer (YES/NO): NO